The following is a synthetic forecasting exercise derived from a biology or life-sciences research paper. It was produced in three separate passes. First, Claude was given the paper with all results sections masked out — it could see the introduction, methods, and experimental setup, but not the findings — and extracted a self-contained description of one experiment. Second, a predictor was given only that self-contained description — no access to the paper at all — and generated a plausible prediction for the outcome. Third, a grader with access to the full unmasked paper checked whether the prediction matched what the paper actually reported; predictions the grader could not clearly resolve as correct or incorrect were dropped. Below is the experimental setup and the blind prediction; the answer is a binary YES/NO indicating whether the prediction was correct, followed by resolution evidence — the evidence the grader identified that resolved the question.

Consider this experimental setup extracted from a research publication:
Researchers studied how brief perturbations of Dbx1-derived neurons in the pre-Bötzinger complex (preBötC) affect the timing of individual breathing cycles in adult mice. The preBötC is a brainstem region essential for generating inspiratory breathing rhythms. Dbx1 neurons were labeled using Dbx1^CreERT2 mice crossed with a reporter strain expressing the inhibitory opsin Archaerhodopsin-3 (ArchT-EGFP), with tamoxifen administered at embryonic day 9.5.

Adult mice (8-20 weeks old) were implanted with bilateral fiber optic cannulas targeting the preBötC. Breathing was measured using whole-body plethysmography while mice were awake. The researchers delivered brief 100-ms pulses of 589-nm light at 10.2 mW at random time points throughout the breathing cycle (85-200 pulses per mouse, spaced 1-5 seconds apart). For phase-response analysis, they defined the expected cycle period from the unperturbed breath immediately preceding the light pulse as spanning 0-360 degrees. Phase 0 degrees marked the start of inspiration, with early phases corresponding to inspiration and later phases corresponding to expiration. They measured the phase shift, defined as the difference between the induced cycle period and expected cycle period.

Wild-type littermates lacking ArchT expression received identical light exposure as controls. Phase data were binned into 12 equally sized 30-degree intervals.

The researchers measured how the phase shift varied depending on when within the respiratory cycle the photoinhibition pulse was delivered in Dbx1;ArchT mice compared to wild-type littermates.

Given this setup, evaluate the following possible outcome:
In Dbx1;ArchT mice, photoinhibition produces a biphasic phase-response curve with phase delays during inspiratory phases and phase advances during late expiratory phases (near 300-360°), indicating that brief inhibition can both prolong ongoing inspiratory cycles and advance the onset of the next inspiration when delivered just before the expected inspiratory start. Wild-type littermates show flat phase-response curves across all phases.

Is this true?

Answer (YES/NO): NO